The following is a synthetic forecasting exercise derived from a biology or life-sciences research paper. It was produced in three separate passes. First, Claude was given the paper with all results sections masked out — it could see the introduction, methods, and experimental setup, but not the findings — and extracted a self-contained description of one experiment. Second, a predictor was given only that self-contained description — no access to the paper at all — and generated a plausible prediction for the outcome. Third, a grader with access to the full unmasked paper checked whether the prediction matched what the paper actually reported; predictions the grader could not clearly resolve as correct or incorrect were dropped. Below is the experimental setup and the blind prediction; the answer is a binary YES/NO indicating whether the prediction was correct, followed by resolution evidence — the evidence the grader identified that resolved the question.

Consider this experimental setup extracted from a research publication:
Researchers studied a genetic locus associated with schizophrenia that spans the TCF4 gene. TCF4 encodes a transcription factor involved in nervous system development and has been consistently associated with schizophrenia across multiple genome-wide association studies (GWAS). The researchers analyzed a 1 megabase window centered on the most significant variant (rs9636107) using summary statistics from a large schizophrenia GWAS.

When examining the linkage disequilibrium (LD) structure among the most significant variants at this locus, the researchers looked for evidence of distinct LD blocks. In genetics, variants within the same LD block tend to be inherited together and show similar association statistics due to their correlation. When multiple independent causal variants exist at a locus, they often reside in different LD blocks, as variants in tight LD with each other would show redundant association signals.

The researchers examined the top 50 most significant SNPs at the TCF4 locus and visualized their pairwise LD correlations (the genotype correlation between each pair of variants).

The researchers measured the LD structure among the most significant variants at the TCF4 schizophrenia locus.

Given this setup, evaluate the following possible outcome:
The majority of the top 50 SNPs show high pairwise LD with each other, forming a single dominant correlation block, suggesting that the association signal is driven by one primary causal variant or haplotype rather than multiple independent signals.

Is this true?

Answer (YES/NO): NO